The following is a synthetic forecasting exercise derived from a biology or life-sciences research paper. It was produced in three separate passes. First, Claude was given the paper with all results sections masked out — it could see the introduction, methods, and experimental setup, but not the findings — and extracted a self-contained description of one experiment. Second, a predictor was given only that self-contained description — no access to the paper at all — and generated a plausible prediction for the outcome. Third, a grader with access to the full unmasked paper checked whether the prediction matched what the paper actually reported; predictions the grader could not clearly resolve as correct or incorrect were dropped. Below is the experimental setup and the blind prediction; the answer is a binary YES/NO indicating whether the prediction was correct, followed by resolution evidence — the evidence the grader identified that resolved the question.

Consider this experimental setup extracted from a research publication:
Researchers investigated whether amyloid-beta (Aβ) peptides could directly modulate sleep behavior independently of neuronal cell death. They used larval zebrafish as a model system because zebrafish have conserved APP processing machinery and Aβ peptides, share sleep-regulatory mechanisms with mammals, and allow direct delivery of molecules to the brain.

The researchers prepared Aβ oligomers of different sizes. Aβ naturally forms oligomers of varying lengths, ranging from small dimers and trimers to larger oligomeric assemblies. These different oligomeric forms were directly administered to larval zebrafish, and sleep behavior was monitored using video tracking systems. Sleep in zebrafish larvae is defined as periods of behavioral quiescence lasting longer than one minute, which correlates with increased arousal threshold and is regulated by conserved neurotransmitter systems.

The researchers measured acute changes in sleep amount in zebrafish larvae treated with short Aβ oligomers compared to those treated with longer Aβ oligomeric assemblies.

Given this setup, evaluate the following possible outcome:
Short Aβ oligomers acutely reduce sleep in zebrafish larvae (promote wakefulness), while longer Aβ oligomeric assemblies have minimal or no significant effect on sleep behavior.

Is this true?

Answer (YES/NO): NO